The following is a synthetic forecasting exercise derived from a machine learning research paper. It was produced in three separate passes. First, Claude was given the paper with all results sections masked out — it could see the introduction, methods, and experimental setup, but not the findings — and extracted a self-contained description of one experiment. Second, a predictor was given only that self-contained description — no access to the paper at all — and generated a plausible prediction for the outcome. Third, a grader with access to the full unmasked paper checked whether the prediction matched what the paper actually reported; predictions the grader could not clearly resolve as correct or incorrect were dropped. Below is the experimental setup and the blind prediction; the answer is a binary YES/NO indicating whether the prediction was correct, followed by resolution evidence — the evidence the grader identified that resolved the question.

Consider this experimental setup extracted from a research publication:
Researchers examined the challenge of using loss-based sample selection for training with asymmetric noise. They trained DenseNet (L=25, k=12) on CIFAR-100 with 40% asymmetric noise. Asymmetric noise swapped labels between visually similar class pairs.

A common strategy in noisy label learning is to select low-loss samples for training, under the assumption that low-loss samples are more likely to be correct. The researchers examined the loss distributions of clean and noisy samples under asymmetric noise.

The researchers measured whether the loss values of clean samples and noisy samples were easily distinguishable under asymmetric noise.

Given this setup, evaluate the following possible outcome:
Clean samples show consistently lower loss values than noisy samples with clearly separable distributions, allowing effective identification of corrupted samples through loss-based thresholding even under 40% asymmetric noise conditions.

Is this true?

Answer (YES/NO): NO